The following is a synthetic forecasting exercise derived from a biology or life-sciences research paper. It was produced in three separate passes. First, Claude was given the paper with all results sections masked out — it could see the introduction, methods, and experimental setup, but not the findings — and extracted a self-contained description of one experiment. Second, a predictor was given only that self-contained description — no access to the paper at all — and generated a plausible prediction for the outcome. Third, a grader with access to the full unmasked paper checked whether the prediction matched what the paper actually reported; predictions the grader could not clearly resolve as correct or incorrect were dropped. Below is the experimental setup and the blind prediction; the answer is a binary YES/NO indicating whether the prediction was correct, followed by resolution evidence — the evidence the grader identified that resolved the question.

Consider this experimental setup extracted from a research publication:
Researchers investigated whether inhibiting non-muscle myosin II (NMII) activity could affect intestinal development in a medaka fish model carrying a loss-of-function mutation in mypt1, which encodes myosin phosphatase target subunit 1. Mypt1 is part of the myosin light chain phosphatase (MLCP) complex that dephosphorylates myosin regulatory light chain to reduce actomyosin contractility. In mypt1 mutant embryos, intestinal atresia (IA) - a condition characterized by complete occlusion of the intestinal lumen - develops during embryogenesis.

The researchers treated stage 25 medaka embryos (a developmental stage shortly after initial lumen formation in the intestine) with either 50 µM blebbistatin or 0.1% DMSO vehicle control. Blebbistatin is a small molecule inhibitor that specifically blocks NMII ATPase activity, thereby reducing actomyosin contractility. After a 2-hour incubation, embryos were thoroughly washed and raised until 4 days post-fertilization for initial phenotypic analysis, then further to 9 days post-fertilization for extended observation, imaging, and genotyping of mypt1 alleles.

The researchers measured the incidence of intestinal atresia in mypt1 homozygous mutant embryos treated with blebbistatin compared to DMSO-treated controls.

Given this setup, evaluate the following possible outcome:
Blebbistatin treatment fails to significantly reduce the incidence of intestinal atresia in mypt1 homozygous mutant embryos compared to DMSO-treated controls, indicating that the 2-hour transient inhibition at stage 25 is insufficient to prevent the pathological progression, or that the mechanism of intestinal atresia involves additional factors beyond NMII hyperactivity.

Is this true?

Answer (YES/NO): NO